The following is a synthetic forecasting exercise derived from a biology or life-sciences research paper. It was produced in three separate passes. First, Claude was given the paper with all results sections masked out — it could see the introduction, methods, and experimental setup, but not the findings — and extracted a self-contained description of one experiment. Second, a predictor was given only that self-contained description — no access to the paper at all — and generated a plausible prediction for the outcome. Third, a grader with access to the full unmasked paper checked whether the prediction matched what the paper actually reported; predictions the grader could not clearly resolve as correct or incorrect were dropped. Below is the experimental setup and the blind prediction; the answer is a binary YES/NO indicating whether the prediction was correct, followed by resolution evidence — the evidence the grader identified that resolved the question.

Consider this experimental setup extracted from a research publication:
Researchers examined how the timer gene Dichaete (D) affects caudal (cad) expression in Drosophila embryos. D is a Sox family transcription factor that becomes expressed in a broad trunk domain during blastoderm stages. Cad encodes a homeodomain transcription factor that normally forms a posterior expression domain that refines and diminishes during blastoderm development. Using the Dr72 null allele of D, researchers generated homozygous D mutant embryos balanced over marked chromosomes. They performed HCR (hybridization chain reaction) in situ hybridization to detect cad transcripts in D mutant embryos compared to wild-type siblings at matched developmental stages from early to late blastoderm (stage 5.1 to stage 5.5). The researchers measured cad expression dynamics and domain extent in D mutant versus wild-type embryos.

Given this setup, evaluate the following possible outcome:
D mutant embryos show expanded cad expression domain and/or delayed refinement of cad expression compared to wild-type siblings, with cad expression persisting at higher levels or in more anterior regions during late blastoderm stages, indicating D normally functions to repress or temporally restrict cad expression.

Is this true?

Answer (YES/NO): YES